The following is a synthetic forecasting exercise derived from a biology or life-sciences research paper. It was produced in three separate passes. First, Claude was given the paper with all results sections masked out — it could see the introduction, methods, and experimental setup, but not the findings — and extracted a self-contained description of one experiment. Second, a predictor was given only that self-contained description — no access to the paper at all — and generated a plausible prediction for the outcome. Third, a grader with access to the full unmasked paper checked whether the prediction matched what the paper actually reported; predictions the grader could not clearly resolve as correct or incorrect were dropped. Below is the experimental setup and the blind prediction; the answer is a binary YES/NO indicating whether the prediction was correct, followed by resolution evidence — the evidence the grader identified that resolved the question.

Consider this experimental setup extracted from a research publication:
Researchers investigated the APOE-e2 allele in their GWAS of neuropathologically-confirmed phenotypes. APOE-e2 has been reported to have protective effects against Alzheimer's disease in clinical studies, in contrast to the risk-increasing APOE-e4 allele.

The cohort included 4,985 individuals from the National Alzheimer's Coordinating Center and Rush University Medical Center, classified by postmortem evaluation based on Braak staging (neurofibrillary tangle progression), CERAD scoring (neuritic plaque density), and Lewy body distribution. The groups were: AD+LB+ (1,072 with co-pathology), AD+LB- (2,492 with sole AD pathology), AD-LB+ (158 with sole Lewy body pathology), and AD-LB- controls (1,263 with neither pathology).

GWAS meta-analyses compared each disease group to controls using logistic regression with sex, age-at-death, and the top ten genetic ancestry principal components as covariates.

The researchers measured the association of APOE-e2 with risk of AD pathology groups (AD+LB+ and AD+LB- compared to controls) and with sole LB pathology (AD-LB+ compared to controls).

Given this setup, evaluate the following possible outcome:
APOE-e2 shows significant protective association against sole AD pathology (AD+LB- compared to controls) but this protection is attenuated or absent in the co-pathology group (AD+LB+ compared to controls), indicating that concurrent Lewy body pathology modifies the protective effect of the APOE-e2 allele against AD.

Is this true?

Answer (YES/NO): NO